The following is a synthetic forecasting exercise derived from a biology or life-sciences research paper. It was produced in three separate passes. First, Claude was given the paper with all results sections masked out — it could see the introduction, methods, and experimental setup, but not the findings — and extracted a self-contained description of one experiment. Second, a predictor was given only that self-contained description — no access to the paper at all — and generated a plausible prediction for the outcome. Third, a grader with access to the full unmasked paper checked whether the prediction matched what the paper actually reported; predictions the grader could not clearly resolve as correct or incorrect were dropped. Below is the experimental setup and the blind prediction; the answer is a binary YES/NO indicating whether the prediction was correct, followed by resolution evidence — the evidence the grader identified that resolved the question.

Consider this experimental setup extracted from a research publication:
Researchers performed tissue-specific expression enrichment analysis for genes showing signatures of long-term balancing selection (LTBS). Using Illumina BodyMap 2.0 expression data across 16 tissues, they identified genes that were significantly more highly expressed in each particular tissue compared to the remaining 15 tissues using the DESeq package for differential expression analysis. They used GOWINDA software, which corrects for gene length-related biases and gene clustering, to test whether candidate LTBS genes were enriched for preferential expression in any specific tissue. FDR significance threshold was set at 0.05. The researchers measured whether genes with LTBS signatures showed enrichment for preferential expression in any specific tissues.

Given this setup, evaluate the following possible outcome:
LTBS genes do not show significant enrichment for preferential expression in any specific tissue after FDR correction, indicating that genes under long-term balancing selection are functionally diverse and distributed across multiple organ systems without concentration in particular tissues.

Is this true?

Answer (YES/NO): NO